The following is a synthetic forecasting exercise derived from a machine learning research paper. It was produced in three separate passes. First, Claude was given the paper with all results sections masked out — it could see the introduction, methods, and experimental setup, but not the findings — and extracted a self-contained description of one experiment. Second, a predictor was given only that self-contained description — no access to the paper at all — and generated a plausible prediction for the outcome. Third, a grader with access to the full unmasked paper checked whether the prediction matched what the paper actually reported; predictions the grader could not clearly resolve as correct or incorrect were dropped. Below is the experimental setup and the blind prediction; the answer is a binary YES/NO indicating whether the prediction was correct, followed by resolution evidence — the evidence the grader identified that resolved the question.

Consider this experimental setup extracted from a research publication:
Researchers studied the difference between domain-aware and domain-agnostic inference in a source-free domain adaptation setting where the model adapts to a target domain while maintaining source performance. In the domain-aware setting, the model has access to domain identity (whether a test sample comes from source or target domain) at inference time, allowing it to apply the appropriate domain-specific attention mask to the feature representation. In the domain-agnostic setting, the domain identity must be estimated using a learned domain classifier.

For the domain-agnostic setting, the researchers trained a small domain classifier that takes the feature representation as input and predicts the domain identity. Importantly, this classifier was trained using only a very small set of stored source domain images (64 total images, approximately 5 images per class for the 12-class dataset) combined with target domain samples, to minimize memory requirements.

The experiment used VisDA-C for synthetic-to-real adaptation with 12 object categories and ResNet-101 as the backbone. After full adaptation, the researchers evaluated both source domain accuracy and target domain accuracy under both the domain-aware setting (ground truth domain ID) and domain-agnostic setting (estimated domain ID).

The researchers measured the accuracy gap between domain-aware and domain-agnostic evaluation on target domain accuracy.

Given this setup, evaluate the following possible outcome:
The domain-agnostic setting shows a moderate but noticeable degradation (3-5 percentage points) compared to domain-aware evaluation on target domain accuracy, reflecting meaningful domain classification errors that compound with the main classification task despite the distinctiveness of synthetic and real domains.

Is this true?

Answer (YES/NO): NO